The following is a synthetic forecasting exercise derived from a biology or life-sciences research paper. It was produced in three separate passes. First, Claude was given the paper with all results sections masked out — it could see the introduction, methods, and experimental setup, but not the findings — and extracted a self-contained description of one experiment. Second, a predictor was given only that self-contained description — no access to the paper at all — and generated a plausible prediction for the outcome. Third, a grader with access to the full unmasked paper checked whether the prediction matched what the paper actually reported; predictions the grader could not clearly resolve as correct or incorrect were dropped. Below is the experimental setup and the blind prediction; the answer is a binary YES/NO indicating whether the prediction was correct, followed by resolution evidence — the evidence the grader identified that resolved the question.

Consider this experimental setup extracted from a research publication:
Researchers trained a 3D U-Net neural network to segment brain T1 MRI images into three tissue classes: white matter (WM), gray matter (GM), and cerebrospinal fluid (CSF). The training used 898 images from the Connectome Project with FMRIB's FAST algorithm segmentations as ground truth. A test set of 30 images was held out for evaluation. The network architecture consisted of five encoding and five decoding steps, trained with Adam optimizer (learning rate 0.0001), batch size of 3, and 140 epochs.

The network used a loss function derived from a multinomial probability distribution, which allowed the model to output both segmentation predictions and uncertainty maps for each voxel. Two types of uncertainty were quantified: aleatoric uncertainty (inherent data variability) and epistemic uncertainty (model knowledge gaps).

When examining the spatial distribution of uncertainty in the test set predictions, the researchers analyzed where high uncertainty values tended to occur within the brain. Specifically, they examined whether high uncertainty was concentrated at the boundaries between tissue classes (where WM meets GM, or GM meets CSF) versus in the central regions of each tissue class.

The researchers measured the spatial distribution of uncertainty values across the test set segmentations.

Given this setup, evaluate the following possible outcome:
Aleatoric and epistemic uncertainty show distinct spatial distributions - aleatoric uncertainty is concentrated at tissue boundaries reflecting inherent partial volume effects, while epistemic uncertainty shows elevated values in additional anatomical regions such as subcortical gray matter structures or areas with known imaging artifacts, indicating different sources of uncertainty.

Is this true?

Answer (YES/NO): NO